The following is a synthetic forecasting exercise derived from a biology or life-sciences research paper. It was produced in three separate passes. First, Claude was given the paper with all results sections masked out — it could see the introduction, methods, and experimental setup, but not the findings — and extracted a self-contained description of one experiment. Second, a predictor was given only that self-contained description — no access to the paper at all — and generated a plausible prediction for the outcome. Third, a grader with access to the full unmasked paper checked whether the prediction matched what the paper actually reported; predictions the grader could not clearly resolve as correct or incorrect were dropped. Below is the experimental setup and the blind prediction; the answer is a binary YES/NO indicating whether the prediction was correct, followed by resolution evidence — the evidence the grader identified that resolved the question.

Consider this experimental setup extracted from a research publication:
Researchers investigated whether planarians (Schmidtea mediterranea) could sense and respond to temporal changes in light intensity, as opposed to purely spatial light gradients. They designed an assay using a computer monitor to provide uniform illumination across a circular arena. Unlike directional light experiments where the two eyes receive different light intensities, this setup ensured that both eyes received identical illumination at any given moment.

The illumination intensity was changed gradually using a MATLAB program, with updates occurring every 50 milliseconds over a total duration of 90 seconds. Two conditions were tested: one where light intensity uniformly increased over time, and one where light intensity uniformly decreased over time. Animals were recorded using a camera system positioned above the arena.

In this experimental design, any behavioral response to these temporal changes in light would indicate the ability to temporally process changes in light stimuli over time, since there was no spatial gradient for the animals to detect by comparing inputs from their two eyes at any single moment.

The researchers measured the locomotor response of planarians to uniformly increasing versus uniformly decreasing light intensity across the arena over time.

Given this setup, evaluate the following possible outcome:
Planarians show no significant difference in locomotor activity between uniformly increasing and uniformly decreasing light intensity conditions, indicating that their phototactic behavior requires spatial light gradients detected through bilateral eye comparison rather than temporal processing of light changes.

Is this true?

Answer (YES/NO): NO